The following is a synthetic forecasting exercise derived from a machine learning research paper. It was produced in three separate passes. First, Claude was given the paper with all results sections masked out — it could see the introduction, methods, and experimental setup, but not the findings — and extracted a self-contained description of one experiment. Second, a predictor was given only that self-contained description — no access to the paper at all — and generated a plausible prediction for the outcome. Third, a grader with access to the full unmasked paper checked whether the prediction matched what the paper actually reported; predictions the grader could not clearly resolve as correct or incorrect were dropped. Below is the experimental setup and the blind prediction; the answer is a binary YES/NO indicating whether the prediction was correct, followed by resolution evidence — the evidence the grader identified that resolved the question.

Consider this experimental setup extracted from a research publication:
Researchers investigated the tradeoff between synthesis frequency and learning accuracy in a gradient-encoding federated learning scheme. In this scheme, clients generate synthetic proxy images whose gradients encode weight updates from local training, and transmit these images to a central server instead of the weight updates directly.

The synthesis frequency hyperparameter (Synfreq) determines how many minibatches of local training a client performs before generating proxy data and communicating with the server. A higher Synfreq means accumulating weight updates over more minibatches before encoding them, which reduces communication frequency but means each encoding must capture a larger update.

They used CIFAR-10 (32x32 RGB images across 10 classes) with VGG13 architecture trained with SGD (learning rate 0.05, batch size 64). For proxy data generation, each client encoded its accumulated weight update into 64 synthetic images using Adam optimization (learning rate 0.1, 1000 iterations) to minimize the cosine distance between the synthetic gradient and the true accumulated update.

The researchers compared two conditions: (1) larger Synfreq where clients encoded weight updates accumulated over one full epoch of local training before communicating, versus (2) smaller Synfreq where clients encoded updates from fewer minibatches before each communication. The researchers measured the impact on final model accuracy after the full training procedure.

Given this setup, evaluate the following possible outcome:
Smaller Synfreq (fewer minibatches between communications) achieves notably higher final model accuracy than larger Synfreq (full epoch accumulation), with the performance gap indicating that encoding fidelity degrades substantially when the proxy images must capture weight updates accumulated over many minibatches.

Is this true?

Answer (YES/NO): NO